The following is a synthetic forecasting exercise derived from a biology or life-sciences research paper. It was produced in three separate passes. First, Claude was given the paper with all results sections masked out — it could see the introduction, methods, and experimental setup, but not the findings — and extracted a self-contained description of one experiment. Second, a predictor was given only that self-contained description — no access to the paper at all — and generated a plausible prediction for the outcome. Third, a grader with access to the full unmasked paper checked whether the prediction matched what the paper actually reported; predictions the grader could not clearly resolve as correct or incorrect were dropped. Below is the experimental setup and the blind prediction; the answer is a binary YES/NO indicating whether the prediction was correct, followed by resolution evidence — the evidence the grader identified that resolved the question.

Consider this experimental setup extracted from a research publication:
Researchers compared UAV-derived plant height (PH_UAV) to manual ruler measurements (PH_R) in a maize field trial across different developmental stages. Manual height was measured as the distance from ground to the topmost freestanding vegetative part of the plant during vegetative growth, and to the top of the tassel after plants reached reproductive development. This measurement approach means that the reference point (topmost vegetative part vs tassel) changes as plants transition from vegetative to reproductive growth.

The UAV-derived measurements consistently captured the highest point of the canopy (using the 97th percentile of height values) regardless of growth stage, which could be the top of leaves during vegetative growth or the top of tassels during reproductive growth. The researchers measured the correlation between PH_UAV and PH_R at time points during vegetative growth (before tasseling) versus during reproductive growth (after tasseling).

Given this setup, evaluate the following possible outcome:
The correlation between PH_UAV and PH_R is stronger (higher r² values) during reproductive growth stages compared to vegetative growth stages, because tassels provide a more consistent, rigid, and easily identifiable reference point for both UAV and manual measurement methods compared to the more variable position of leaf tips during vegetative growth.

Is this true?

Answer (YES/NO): YES